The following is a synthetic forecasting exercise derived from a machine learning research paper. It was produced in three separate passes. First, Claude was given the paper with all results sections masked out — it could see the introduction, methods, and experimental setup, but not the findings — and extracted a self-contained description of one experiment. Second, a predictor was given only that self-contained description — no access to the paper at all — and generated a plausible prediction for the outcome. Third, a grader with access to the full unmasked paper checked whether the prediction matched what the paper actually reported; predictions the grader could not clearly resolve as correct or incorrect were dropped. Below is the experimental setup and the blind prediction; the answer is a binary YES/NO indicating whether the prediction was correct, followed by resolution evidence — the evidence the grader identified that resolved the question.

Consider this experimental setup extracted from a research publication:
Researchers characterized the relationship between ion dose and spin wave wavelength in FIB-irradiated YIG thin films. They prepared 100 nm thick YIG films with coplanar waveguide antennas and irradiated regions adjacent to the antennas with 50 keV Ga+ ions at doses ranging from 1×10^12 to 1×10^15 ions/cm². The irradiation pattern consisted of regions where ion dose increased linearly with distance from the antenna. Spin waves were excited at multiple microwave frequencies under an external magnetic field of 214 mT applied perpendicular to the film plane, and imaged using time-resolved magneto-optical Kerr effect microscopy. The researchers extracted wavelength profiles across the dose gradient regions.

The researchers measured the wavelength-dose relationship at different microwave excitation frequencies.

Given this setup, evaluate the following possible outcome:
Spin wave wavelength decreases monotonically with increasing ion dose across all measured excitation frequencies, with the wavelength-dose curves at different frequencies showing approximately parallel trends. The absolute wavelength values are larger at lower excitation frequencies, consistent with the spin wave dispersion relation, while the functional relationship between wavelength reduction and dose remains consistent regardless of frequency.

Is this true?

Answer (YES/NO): NO